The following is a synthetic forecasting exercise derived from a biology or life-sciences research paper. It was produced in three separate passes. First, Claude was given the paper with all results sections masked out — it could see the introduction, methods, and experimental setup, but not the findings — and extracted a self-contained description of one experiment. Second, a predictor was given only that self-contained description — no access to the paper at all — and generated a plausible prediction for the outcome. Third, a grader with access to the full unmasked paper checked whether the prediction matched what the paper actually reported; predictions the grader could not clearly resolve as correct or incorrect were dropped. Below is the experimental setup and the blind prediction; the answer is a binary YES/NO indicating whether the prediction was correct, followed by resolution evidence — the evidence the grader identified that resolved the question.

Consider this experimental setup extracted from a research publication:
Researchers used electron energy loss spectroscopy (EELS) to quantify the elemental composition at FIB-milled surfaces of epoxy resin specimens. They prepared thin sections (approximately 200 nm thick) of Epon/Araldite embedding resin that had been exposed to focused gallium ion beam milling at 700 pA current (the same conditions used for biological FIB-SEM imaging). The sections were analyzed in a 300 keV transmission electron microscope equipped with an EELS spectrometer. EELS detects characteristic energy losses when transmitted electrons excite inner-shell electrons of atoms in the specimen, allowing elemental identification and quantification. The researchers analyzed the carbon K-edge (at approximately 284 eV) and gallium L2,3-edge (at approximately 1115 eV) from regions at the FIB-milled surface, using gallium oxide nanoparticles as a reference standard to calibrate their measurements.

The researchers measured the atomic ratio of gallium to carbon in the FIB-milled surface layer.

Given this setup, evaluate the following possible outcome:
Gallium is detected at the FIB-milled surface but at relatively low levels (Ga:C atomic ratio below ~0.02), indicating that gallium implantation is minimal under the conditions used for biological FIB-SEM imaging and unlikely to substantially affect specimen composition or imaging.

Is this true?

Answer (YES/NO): NO